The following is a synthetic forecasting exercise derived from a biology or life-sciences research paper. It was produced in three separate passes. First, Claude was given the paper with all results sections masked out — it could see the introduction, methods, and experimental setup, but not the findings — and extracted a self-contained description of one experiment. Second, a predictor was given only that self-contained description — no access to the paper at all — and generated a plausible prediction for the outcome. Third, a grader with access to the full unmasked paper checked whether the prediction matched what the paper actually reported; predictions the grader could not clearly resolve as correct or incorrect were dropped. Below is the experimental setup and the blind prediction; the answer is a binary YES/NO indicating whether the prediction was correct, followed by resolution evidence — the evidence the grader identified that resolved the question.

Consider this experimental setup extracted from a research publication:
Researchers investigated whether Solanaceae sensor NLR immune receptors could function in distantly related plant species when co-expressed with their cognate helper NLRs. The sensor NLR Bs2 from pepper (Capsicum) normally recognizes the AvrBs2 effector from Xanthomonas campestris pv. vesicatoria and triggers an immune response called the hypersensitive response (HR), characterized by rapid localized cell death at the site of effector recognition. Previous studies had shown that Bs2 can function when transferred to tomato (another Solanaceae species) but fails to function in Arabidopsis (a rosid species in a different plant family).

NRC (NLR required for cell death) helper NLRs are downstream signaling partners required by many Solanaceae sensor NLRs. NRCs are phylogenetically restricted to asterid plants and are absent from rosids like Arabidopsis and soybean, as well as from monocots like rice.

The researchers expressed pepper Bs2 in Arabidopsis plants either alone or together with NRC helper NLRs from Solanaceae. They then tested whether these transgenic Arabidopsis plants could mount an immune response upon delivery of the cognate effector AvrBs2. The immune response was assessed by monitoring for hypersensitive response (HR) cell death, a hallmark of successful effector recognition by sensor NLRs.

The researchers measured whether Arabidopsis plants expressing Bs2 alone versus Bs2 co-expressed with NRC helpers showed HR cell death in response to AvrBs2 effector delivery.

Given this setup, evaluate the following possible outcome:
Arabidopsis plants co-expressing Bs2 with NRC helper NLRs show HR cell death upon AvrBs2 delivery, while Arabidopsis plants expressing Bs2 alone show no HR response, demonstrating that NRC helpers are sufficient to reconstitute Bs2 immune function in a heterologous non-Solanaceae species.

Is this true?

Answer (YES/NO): YES